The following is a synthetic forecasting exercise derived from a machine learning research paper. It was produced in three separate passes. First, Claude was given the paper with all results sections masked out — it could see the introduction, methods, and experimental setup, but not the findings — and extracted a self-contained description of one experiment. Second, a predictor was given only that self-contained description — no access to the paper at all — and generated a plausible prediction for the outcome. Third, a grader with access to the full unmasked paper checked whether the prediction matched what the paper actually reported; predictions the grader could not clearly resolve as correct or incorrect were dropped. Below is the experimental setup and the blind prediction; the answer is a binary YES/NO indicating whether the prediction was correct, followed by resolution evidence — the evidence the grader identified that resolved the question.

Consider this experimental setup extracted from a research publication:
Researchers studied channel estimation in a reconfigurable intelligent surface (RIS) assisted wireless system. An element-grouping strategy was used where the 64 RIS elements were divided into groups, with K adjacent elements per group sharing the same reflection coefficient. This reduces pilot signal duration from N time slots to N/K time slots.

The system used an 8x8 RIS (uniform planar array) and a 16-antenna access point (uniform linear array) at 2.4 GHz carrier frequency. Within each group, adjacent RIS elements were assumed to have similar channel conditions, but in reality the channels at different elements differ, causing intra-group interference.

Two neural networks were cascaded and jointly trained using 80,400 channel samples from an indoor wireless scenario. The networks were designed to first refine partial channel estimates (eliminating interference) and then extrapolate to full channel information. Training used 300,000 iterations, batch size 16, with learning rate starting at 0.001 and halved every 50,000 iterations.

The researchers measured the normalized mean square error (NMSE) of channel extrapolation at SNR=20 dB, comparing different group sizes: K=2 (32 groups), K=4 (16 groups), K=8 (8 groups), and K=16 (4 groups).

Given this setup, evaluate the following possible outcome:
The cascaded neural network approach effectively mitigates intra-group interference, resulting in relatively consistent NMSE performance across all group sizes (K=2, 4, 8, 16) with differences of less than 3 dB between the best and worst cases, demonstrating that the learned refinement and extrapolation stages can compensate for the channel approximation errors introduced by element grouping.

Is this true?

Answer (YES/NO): NO